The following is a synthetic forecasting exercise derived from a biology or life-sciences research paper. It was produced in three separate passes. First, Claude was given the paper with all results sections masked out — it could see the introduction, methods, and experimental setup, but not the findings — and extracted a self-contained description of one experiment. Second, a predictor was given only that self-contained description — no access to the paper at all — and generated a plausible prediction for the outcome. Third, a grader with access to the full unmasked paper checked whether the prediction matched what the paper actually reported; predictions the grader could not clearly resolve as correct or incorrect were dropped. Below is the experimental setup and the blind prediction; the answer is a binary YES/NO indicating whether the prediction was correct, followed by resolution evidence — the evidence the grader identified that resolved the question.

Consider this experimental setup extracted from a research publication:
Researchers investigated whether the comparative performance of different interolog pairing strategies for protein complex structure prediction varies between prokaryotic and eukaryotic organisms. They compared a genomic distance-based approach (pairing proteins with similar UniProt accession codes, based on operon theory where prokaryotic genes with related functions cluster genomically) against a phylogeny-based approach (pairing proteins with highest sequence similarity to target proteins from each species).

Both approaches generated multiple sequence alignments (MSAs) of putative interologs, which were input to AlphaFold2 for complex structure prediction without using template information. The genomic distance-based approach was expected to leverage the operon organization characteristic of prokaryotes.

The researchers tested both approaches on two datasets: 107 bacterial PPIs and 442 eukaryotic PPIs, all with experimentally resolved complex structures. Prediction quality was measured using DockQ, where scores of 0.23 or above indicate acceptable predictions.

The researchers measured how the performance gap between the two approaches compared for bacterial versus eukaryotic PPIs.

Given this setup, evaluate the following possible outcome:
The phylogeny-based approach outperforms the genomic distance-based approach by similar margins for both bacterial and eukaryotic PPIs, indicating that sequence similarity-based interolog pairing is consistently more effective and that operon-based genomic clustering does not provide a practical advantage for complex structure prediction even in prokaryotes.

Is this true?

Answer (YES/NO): NO